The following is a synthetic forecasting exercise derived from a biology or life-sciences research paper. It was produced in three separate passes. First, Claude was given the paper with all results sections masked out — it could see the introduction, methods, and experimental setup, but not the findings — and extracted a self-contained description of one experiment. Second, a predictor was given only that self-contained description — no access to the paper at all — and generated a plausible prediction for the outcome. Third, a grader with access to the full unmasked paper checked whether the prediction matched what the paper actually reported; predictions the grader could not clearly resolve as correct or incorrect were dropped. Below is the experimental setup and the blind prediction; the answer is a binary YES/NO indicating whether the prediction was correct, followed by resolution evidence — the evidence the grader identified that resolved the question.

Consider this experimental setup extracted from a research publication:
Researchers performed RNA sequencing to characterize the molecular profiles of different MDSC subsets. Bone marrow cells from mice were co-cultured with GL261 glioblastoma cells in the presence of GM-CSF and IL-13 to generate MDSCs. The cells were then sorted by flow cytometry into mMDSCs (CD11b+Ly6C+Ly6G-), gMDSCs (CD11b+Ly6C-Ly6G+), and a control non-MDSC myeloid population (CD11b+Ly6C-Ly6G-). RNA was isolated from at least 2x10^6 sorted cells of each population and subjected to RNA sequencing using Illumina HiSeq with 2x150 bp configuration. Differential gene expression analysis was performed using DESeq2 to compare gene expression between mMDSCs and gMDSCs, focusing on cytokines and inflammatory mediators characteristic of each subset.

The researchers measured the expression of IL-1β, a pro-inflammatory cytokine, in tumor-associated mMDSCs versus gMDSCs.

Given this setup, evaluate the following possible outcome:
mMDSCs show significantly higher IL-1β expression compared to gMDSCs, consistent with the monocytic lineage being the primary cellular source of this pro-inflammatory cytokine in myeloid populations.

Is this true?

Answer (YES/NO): NO